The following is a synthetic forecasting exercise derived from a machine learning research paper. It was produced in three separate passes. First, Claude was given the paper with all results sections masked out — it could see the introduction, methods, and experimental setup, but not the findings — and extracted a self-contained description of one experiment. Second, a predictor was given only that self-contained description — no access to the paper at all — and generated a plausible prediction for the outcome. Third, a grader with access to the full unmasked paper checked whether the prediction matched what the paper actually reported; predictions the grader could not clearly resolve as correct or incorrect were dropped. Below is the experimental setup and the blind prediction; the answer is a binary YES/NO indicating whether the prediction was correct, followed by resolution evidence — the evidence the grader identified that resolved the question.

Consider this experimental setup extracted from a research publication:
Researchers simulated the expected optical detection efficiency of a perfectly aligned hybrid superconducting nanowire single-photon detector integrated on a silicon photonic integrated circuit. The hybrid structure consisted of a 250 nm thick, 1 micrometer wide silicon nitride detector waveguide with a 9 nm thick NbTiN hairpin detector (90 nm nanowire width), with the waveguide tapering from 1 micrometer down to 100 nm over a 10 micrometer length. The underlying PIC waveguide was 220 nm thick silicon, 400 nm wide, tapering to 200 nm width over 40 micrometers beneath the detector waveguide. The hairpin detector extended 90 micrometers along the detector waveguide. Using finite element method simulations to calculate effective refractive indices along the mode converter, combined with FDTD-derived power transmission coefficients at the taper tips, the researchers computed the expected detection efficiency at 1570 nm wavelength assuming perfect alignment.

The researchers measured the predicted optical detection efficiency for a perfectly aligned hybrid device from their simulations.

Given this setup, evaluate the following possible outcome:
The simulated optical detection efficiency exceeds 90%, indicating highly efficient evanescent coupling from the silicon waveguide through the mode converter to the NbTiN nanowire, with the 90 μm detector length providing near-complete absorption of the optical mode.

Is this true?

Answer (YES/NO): NO